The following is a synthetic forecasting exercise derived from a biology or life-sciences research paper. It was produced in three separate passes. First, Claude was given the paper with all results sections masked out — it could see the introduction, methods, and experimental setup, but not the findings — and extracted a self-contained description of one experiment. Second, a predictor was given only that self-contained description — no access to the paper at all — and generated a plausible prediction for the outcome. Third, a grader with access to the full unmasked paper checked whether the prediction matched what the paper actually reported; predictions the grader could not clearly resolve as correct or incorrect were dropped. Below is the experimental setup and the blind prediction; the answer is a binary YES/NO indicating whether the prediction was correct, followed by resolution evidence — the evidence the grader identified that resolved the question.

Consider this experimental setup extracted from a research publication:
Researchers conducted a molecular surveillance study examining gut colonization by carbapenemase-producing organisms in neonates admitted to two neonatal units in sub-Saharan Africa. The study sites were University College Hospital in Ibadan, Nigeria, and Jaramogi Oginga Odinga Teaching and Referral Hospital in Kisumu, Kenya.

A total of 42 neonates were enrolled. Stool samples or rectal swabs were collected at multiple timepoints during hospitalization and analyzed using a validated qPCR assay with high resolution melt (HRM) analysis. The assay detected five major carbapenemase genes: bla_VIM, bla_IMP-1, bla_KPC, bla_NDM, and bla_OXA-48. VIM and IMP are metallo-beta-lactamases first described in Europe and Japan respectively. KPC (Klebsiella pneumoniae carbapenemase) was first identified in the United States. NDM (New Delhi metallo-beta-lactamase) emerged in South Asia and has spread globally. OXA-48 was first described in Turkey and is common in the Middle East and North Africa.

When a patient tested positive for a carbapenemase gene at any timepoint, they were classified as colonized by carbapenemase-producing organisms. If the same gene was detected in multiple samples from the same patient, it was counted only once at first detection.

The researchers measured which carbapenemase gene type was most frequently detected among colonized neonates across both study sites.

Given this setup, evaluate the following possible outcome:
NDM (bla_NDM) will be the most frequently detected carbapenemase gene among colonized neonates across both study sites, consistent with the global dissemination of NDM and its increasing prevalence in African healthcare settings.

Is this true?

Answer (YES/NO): YES